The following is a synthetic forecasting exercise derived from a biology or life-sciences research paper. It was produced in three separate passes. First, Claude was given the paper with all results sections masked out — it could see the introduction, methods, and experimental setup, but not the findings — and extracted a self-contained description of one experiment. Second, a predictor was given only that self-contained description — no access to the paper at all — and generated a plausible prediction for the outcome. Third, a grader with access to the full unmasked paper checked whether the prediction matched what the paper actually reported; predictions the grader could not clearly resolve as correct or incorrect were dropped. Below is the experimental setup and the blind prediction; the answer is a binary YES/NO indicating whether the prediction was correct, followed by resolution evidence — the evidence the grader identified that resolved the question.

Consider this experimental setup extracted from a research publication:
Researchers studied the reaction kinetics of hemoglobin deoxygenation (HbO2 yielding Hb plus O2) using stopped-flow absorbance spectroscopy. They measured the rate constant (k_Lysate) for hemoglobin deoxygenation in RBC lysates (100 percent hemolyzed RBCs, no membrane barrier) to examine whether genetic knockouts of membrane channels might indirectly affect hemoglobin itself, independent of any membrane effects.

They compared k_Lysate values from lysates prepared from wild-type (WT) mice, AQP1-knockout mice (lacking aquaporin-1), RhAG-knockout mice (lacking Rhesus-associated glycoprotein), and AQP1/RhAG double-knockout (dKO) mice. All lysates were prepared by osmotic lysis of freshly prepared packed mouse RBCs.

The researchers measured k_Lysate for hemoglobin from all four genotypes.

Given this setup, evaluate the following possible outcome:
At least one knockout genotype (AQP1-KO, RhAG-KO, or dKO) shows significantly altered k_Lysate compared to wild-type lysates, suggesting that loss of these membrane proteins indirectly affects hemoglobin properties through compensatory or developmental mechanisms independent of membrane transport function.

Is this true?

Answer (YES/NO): YES